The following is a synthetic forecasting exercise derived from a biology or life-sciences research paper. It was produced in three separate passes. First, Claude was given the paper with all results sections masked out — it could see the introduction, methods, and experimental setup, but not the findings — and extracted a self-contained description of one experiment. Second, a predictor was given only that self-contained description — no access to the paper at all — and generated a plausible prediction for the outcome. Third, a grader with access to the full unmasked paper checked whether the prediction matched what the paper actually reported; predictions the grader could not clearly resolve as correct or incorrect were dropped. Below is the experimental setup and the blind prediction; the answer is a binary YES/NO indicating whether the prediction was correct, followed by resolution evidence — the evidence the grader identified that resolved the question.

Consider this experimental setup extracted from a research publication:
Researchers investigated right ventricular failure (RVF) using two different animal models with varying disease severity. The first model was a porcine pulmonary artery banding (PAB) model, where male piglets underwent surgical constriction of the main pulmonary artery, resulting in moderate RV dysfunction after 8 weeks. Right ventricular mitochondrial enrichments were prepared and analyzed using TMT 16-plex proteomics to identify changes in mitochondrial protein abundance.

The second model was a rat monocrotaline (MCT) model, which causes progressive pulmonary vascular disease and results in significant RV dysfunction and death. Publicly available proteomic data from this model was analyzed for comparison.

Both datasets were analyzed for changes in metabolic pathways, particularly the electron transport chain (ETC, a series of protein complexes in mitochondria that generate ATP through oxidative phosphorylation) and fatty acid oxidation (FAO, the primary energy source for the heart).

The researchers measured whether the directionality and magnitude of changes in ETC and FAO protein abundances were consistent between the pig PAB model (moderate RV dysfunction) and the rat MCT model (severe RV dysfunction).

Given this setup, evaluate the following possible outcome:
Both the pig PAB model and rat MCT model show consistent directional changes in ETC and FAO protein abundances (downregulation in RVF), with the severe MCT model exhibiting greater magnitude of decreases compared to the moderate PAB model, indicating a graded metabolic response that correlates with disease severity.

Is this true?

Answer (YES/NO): NO